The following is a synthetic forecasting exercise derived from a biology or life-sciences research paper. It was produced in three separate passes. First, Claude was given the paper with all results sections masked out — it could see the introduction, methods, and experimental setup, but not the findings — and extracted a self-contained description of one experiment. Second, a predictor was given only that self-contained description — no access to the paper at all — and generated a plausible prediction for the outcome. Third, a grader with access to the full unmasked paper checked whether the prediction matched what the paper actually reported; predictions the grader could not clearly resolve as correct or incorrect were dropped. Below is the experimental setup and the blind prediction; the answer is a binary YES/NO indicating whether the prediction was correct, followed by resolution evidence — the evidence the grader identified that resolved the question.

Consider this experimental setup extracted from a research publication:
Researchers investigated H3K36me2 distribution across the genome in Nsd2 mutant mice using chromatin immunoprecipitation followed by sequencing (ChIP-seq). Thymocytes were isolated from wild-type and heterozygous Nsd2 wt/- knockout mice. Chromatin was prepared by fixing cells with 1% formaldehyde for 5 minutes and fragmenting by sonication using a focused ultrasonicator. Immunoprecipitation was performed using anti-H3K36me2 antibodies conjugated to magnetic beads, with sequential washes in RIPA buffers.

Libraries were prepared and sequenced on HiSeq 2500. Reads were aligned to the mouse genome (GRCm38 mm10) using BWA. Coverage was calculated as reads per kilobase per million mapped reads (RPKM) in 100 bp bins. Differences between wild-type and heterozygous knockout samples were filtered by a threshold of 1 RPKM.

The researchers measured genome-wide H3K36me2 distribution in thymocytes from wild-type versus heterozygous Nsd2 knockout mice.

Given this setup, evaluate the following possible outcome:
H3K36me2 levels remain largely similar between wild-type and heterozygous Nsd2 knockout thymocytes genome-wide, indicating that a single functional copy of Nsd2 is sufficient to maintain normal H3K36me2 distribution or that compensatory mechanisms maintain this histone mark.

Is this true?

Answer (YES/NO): NO